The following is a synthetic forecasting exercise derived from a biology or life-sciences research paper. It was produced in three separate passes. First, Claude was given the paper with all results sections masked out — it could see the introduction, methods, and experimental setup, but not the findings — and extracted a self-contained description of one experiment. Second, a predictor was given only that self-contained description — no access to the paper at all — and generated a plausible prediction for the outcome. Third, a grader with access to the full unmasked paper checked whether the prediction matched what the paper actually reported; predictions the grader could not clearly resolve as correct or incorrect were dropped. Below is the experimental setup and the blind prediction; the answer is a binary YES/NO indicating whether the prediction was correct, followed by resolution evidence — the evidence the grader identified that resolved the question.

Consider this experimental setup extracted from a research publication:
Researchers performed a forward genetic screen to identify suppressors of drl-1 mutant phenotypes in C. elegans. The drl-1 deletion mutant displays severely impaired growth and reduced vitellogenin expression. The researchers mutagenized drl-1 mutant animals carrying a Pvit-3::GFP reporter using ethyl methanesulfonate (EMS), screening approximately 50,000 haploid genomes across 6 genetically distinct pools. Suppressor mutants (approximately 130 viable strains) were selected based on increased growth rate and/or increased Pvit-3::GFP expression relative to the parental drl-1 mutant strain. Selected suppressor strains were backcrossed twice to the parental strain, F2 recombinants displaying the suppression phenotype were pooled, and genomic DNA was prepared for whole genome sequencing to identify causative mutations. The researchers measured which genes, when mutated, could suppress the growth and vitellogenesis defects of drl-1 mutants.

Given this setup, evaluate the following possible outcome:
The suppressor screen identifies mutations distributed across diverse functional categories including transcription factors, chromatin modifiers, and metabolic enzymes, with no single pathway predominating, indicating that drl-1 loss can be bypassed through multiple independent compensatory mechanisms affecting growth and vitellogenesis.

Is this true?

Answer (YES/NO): NO